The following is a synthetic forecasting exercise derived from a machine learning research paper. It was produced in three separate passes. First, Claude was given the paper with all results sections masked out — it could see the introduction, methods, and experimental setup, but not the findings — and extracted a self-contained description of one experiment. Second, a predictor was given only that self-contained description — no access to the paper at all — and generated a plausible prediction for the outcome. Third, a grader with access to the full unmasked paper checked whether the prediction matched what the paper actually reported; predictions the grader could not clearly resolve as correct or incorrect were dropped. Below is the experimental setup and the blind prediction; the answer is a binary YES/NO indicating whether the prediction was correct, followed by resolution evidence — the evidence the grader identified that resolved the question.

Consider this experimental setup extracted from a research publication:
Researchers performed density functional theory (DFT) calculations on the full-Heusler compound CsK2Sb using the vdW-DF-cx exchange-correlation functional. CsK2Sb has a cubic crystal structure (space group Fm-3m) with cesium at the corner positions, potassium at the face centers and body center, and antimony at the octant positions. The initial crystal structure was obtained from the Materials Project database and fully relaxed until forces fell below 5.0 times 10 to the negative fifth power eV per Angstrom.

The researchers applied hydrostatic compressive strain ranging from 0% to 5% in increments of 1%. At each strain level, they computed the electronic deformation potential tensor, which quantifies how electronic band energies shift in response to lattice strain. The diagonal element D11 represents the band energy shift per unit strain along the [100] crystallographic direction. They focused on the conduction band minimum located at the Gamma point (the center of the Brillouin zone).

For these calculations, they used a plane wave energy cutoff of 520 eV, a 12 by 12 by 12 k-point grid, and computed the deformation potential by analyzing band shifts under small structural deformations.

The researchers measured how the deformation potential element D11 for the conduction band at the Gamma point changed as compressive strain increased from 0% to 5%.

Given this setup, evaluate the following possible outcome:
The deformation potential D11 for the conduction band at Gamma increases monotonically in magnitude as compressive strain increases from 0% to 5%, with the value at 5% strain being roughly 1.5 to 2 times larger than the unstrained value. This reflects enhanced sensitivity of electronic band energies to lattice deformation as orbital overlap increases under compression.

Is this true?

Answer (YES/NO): YES